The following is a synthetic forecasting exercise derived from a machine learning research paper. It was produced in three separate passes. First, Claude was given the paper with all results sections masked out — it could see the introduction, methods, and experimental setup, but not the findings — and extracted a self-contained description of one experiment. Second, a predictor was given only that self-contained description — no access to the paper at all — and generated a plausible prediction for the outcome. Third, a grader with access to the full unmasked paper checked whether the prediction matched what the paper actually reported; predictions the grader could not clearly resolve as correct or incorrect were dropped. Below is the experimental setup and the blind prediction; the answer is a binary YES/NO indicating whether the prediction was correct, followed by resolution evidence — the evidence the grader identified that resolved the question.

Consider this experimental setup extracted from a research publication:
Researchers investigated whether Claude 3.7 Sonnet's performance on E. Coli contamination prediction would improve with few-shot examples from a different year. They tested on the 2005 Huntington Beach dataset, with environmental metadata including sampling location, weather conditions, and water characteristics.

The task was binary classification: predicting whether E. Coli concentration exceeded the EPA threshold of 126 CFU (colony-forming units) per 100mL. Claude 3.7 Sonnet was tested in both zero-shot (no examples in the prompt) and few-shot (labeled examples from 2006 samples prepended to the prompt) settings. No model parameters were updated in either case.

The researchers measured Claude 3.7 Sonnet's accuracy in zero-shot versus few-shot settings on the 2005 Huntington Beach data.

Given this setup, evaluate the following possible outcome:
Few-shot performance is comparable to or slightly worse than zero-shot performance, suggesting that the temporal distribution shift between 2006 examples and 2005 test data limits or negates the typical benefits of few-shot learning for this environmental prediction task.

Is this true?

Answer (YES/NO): YES